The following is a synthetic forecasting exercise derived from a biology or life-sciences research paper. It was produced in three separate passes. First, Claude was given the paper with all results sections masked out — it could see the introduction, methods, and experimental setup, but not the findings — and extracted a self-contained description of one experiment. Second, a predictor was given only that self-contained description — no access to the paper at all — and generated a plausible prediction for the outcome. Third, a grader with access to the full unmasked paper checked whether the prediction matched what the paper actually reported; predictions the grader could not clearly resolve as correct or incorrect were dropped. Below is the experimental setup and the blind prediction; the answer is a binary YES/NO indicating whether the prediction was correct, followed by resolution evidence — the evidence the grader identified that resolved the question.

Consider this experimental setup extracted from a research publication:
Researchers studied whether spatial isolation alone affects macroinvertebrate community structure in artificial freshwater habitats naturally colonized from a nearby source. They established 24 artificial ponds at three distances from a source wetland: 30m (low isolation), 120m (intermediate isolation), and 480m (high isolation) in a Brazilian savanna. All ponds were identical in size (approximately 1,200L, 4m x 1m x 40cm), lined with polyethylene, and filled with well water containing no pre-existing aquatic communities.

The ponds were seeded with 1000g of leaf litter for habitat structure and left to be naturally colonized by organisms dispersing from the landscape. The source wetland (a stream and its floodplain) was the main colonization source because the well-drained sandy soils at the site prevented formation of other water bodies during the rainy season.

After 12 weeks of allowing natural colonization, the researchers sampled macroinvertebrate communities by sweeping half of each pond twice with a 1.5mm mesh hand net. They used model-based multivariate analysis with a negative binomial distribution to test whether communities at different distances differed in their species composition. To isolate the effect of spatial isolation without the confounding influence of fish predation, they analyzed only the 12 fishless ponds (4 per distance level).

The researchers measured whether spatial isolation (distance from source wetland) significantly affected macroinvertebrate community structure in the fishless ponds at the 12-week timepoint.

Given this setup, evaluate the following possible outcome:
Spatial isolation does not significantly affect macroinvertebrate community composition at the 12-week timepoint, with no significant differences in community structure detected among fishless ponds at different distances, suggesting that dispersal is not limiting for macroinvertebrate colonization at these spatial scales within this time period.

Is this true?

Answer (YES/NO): NO